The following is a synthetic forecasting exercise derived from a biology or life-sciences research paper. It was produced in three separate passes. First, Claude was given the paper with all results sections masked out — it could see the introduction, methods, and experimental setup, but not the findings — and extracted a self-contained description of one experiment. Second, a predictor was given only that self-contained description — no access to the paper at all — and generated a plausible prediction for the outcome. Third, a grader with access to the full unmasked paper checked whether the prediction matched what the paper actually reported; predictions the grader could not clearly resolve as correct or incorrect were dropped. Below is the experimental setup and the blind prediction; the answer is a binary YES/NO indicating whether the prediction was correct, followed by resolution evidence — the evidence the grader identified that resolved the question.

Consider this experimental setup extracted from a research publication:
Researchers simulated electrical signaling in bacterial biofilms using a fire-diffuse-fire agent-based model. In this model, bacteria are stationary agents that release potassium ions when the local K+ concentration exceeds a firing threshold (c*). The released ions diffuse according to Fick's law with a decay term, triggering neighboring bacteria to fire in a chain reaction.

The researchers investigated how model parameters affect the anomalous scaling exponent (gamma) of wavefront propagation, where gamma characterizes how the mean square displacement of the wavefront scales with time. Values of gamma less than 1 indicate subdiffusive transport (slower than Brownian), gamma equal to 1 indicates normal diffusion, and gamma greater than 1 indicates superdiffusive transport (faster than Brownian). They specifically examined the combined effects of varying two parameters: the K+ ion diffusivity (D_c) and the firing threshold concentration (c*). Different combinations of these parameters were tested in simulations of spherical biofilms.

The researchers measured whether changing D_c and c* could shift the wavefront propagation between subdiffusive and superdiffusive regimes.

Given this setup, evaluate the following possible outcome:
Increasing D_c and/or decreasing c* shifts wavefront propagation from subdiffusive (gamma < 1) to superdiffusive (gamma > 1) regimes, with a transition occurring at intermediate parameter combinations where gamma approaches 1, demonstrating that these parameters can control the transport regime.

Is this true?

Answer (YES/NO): NO